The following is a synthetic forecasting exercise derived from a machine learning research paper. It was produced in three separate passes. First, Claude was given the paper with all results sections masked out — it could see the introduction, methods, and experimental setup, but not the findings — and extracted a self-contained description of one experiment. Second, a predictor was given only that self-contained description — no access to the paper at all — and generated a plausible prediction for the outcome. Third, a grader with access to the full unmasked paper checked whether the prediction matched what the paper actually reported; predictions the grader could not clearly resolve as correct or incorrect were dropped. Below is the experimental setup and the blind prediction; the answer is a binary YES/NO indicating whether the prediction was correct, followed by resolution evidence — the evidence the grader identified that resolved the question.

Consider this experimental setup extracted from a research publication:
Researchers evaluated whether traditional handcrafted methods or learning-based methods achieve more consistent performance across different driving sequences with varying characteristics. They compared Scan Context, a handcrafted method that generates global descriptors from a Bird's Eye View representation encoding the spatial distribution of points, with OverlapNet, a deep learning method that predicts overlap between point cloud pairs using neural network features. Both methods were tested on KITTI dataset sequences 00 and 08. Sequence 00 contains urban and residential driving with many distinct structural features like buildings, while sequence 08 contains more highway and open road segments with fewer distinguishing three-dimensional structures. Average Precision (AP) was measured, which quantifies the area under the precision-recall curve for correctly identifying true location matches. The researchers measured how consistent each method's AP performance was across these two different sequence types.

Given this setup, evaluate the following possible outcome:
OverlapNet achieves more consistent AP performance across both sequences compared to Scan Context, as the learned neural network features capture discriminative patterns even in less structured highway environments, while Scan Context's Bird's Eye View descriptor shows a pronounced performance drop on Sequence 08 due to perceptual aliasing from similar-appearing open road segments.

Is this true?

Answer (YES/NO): NO